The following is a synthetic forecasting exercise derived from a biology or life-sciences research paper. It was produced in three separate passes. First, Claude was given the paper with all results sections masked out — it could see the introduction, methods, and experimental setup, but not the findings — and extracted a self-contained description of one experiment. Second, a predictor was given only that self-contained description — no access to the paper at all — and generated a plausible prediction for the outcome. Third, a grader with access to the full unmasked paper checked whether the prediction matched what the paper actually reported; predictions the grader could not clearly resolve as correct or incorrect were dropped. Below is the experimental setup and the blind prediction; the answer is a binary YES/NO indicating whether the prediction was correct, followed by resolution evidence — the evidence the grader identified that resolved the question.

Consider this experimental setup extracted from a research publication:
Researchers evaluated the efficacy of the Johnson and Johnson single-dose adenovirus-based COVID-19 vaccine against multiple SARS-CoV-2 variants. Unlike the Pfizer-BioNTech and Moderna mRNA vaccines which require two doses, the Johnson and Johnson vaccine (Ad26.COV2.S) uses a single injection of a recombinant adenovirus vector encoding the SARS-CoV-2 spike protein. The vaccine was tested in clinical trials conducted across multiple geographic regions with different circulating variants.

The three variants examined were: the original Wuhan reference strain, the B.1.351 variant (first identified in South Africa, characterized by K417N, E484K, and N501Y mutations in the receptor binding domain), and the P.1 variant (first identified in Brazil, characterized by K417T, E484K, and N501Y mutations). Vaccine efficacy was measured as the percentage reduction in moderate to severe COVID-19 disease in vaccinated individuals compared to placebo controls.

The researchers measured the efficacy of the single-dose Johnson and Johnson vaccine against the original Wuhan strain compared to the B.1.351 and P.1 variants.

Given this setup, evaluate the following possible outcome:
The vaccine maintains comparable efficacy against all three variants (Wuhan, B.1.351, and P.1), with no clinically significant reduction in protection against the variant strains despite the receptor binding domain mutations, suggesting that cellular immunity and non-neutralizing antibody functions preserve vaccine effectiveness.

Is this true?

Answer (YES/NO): NO